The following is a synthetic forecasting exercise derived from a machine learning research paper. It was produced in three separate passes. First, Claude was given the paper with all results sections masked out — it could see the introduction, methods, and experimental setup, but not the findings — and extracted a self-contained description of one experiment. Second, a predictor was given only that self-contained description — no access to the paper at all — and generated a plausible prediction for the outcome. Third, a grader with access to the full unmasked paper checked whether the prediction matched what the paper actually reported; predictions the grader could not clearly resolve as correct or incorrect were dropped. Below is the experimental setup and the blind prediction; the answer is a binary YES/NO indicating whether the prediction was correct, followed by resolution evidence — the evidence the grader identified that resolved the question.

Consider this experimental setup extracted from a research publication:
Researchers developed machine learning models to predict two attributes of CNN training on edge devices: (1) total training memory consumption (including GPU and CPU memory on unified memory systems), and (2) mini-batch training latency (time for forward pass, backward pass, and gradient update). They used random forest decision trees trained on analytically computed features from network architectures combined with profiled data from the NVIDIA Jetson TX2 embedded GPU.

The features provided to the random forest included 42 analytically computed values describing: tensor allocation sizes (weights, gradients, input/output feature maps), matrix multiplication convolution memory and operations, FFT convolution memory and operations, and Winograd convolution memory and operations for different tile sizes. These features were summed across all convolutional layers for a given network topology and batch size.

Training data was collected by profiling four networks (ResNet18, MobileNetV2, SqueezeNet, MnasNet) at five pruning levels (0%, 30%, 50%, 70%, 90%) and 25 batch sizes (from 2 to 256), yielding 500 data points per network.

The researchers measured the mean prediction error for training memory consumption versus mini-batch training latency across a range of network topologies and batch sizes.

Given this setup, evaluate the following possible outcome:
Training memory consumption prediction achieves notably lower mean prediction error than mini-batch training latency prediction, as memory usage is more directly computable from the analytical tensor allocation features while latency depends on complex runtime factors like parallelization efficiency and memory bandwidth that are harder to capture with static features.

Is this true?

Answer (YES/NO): YES